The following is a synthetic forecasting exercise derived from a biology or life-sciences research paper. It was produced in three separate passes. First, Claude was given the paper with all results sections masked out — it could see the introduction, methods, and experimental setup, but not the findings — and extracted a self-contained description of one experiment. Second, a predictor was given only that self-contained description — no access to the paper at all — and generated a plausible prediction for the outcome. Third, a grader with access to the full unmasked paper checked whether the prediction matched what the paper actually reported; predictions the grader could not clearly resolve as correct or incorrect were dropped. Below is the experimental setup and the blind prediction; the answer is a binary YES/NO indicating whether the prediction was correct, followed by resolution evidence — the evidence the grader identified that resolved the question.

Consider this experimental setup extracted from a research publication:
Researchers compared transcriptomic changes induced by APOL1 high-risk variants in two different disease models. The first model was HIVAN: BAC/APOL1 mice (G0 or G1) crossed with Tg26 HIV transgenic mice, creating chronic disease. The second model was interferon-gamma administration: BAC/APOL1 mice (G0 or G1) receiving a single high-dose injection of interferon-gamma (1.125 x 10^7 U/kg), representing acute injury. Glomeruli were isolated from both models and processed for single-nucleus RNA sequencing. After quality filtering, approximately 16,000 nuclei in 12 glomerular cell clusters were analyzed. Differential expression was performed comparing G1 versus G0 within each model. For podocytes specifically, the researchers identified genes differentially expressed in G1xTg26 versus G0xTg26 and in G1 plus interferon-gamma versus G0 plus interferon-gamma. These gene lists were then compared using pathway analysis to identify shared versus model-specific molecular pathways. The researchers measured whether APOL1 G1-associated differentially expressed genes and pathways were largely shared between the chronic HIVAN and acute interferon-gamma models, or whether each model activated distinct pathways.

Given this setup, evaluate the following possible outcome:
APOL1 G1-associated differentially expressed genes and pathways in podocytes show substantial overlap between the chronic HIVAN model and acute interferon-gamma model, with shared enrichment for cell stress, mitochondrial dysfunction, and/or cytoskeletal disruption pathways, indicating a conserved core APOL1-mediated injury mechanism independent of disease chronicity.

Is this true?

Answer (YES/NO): NO